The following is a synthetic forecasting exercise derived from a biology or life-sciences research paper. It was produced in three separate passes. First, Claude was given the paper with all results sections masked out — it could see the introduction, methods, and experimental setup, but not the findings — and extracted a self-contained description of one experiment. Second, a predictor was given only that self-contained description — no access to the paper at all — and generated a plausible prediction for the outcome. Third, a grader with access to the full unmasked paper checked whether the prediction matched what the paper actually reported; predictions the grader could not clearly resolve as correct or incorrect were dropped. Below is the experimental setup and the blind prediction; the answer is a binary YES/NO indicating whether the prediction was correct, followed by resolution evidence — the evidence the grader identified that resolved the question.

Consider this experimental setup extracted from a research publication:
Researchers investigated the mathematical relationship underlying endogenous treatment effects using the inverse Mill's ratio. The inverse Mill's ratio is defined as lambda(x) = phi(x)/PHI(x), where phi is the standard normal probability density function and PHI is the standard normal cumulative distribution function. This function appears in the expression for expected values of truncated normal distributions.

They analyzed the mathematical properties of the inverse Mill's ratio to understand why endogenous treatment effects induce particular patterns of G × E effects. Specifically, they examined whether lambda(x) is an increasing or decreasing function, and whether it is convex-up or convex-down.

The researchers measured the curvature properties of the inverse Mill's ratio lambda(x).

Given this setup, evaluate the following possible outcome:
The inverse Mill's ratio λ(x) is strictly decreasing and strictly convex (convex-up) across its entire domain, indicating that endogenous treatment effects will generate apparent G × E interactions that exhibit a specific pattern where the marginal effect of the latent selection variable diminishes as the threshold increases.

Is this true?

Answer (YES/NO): NO